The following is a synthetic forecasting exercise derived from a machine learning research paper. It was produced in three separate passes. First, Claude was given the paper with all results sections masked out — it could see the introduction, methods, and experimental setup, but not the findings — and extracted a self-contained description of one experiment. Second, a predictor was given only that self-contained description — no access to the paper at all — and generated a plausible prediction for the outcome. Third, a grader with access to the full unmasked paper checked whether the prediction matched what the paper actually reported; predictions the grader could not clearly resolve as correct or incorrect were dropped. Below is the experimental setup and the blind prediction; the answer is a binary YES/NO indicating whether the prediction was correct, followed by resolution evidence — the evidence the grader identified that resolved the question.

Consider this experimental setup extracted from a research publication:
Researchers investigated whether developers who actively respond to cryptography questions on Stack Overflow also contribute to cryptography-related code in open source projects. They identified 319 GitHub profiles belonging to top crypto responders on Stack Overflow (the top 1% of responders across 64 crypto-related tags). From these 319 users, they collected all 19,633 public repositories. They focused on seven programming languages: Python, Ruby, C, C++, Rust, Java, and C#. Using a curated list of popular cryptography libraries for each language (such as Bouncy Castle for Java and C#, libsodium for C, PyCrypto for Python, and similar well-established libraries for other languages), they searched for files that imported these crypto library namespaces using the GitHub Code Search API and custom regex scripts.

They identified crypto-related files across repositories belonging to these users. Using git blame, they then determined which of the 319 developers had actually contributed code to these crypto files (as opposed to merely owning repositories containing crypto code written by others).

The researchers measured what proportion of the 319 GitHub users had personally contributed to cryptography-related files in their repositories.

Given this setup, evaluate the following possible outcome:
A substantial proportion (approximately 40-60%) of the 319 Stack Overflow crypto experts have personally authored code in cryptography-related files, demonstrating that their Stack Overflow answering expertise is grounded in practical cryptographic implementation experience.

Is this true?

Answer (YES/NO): YES